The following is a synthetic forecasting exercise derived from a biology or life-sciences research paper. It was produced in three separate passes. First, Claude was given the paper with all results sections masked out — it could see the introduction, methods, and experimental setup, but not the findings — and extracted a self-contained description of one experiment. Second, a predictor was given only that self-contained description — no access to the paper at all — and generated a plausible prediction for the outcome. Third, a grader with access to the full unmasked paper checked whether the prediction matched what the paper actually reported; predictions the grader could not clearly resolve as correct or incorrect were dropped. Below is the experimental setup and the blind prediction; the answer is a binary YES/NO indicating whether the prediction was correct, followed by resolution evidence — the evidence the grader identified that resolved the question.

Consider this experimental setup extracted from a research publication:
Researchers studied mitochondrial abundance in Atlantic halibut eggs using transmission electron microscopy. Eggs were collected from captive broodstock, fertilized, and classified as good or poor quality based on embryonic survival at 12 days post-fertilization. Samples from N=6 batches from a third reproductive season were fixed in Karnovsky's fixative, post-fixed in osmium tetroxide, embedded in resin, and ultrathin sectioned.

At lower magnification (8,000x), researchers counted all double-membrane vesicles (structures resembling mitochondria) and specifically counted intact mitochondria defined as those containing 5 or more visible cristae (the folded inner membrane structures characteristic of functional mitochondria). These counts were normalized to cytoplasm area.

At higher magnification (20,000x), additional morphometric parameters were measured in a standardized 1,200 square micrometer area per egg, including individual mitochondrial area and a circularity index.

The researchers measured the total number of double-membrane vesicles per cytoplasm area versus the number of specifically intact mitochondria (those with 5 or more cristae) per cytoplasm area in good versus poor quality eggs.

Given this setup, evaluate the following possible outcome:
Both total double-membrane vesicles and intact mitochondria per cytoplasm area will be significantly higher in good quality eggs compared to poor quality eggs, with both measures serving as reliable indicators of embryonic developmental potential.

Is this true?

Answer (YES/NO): NO